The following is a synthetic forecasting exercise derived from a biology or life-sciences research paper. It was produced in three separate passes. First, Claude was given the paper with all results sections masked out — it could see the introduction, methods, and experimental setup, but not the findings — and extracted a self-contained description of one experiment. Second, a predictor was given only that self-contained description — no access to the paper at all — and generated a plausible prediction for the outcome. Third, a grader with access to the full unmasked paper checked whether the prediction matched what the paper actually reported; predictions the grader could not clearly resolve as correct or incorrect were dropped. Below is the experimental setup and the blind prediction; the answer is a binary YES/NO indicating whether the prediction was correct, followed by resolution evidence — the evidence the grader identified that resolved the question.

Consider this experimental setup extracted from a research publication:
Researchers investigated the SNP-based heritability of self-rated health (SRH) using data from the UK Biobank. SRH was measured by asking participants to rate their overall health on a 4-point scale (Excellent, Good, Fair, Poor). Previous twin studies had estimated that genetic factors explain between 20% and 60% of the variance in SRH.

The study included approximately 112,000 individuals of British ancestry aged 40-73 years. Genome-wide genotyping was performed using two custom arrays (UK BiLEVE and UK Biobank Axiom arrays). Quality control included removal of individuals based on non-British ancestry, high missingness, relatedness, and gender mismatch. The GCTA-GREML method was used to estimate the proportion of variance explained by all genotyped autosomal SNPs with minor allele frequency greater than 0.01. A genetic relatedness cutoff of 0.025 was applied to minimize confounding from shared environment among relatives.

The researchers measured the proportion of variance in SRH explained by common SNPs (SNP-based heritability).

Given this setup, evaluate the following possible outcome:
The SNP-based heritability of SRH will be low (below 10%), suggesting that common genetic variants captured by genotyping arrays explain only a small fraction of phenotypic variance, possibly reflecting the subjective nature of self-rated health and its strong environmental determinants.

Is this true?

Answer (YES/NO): NO